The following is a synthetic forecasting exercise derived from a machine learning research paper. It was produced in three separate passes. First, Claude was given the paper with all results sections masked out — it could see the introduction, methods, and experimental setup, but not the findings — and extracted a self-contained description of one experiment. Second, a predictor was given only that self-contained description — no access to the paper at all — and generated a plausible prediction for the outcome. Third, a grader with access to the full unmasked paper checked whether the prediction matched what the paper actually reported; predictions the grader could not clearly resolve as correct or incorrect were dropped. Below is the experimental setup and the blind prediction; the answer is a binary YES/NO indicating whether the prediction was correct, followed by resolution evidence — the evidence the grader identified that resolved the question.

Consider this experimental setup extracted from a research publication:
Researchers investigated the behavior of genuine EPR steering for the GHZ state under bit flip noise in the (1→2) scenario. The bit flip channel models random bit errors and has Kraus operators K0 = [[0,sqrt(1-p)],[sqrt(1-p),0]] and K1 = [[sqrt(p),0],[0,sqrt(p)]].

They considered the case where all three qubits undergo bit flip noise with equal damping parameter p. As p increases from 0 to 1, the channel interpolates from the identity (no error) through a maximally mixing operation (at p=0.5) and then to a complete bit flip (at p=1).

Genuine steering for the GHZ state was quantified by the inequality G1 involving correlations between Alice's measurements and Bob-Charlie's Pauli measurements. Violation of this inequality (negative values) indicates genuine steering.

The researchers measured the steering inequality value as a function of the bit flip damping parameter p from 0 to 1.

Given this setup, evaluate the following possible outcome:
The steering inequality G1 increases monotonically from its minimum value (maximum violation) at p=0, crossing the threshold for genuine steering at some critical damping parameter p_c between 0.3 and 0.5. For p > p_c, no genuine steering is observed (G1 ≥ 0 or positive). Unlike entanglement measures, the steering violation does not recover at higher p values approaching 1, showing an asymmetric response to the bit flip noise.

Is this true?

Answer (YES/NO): NO